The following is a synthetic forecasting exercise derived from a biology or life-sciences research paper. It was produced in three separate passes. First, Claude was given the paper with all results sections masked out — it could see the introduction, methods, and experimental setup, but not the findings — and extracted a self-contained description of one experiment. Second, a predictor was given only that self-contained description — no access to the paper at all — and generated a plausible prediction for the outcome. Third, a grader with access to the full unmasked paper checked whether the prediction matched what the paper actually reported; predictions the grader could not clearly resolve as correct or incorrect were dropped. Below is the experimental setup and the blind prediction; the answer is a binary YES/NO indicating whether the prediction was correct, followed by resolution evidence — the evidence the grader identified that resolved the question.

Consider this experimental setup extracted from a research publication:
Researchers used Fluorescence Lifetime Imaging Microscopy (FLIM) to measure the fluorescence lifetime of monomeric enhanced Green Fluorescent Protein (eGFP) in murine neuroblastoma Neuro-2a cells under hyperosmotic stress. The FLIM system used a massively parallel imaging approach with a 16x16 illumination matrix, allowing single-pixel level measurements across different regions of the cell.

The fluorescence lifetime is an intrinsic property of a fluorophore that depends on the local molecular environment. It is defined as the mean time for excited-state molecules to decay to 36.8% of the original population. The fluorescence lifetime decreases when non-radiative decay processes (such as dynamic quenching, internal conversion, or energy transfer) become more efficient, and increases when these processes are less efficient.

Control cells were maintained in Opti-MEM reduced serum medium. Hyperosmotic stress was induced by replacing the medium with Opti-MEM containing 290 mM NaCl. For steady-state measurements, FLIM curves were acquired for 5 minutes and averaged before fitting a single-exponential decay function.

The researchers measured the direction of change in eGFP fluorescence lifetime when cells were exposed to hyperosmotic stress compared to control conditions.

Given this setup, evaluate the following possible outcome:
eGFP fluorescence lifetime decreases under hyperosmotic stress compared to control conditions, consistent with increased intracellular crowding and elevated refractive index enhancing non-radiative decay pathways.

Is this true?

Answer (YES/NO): YES